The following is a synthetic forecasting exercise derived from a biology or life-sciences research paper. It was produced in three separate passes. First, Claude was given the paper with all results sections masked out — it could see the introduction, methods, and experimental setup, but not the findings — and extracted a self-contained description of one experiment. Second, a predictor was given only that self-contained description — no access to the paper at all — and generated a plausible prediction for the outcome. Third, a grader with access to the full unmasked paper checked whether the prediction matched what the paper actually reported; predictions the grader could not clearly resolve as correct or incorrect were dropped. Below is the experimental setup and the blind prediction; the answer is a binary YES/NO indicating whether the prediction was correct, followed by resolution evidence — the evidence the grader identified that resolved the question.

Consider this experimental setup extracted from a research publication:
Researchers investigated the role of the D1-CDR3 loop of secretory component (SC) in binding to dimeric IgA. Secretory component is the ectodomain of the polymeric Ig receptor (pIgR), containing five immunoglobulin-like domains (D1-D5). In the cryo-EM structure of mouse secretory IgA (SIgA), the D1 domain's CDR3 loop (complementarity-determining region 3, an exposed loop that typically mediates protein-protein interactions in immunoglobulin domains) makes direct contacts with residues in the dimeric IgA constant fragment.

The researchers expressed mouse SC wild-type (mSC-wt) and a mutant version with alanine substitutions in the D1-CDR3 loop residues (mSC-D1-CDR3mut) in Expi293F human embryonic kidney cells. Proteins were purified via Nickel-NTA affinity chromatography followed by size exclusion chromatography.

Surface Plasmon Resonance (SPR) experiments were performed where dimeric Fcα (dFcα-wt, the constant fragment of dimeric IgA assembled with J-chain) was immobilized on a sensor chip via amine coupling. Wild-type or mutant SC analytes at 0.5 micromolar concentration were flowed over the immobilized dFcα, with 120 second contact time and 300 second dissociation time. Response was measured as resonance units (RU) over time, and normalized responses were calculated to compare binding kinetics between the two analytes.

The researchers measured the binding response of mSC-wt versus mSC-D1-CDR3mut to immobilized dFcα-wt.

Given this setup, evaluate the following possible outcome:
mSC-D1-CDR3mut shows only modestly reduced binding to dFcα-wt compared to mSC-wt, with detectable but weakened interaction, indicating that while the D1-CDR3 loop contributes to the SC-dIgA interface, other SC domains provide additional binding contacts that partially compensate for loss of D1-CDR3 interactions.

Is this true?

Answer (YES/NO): NO